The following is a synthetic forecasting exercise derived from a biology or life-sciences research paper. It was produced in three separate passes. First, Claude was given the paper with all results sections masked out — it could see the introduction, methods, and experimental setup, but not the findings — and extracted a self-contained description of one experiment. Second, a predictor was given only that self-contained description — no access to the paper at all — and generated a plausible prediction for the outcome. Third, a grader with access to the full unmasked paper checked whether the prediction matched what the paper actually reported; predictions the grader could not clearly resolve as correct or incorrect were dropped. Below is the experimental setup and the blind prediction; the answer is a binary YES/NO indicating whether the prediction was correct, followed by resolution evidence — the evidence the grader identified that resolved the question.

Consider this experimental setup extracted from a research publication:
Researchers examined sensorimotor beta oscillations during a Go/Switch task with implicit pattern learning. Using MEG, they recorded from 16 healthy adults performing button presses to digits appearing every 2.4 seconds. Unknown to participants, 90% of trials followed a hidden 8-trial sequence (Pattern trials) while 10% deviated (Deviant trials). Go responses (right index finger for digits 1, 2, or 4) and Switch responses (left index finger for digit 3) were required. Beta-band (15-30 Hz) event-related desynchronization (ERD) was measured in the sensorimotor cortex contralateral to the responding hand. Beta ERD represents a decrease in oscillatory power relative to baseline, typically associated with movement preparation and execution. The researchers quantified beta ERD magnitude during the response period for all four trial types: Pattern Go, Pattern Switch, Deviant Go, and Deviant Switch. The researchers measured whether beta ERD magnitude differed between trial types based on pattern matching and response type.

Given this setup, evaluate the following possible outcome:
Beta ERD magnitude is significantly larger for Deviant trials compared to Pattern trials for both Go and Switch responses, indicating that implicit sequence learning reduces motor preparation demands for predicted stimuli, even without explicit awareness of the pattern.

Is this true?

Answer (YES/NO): NO